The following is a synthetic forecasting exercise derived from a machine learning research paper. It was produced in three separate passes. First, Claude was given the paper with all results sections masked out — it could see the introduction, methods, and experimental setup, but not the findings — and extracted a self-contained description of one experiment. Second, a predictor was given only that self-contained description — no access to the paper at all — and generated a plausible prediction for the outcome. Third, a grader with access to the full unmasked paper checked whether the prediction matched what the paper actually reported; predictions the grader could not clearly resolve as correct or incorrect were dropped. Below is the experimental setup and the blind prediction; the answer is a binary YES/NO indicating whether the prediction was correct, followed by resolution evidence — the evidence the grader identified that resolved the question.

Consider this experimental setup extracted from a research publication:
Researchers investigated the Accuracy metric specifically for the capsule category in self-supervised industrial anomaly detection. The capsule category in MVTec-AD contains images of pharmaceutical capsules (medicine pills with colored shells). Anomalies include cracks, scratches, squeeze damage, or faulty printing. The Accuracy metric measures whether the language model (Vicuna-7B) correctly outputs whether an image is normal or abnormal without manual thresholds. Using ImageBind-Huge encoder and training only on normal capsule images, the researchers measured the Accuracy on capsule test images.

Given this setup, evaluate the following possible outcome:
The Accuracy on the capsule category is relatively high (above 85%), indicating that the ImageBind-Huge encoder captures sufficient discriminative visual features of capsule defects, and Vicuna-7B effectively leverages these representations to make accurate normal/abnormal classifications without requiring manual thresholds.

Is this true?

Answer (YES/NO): YES